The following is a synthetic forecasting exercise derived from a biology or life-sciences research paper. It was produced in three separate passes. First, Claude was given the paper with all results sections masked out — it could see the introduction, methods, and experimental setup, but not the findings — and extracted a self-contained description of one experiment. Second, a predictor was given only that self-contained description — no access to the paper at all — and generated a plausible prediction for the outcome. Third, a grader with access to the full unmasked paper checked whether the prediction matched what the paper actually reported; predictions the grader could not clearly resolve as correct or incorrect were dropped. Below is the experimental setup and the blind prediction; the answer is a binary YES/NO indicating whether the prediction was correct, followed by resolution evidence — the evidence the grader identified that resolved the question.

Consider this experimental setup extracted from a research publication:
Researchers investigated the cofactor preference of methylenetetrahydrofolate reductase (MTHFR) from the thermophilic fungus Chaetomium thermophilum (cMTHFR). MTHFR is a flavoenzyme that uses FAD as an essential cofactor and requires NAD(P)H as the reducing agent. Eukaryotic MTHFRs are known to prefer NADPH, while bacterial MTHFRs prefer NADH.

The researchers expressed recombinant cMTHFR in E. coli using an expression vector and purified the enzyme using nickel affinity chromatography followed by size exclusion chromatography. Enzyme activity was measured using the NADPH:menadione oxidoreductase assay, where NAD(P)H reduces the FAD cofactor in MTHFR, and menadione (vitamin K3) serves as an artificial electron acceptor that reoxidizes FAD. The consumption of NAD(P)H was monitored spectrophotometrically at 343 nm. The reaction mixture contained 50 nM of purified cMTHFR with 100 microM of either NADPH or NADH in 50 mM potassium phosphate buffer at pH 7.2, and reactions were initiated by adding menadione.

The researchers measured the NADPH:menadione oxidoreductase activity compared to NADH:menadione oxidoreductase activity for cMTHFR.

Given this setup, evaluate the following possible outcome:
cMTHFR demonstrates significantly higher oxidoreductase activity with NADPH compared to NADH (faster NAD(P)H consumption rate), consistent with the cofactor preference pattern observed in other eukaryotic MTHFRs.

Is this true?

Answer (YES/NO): YES